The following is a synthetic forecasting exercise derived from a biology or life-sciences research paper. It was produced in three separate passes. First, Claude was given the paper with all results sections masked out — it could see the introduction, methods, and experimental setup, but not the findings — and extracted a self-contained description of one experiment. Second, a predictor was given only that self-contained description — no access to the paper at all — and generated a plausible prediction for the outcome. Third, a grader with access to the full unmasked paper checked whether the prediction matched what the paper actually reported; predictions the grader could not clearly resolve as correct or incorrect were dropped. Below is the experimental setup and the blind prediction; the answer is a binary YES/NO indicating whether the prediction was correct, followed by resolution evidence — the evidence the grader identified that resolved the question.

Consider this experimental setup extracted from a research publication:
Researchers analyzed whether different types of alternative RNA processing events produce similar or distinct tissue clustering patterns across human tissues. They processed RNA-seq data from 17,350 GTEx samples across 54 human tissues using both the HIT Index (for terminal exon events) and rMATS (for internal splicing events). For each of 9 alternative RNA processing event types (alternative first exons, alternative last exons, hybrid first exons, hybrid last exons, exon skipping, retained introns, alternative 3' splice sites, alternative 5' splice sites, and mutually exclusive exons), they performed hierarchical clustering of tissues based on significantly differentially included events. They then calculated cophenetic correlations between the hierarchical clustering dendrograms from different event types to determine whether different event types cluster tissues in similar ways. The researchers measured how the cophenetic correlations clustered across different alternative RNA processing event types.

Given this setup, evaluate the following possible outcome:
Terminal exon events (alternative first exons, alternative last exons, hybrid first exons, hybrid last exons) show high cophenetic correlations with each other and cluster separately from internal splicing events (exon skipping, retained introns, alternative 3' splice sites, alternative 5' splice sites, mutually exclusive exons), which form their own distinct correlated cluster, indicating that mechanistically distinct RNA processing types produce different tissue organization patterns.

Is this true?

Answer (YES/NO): NO